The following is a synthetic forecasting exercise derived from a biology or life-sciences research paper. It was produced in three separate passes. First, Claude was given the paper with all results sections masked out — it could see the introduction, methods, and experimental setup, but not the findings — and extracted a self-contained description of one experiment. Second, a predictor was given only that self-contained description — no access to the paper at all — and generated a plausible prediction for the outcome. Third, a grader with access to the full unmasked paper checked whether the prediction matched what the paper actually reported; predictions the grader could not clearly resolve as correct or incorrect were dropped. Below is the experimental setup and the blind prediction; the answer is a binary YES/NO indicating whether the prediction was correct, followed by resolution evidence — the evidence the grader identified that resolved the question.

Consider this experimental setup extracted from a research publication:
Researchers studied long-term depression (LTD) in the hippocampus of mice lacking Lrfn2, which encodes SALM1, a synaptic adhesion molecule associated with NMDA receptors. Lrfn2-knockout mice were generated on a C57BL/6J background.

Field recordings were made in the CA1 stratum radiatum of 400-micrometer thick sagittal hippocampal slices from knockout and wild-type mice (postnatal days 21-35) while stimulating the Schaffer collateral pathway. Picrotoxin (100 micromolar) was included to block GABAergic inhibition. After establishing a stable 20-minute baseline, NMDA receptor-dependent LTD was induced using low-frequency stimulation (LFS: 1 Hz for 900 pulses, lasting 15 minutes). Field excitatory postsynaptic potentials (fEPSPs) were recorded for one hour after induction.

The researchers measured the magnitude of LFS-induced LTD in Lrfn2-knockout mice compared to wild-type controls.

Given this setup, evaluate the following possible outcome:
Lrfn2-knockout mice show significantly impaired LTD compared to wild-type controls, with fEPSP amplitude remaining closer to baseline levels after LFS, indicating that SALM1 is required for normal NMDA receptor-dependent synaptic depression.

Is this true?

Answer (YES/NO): YES